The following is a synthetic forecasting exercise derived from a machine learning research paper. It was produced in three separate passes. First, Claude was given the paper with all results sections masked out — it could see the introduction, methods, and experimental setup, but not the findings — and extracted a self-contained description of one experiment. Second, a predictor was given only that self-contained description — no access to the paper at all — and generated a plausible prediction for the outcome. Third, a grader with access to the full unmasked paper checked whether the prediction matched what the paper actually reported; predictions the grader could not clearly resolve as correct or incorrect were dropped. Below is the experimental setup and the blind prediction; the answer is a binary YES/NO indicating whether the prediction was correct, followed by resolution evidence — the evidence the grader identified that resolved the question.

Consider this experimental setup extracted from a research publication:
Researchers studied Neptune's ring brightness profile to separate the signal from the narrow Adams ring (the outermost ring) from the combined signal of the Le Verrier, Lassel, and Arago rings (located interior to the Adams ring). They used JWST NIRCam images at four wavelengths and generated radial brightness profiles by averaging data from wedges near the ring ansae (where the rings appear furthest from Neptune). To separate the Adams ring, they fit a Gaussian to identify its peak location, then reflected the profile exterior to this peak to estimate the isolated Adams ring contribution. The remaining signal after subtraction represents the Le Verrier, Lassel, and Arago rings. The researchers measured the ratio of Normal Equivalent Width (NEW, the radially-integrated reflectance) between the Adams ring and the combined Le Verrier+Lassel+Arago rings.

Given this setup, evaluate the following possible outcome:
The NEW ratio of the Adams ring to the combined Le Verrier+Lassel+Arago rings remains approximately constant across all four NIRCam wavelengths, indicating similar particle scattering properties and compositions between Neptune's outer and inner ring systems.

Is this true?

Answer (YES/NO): NO